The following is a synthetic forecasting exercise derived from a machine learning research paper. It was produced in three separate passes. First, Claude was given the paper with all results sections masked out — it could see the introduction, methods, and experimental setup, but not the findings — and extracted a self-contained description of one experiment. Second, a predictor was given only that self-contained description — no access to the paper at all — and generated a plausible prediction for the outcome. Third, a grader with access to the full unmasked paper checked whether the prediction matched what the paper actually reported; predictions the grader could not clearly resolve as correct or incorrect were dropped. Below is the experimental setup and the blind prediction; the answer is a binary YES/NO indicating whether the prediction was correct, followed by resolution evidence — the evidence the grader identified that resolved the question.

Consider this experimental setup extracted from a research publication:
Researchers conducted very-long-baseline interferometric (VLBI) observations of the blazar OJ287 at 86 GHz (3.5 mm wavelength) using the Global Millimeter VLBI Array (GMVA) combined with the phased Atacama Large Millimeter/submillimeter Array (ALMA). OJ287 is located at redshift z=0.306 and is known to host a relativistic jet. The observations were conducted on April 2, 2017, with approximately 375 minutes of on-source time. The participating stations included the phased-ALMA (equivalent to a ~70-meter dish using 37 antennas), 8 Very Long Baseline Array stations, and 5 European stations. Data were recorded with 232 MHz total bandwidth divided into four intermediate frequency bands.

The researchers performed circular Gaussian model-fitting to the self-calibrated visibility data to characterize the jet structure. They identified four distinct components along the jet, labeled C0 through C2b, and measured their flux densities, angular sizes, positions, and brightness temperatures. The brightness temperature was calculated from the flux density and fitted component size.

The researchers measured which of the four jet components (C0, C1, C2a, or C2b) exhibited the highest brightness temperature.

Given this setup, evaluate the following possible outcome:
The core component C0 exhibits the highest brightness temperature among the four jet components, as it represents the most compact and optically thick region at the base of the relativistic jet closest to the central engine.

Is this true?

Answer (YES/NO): YES